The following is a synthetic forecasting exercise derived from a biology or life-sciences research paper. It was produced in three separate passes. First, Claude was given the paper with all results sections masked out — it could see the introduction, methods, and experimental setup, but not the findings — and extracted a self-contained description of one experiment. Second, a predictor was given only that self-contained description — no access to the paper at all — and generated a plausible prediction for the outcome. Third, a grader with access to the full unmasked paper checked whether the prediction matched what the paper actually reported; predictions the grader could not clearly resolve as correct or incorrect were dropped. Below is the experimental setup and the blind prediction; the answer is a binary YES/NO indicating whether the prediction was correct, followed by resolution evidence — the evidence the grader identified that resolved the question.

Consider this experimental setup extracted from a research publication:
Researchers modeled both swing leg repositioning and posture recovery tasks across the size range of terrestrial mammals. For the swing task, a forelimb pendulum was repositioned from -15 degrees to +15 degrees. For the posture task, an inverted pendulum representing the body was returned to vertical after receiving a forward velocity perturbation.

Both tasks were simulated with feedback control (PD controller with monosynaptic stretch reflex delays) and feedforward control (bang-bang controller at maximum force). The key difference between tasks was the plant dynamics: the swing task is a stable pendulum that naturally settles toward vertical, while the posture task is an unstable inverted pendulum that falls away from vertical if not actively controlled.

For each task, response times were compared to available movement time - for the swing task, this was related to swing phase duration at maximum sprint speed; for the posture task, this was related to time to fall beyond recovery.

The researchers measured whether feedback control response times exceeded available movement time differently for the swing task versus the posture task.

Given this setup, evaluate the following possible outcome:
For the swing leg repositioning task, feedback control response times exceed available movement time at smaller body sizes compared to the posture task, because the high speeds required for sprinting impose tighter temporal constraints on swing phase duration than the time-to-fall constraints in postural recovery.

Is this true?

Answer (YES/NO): NO